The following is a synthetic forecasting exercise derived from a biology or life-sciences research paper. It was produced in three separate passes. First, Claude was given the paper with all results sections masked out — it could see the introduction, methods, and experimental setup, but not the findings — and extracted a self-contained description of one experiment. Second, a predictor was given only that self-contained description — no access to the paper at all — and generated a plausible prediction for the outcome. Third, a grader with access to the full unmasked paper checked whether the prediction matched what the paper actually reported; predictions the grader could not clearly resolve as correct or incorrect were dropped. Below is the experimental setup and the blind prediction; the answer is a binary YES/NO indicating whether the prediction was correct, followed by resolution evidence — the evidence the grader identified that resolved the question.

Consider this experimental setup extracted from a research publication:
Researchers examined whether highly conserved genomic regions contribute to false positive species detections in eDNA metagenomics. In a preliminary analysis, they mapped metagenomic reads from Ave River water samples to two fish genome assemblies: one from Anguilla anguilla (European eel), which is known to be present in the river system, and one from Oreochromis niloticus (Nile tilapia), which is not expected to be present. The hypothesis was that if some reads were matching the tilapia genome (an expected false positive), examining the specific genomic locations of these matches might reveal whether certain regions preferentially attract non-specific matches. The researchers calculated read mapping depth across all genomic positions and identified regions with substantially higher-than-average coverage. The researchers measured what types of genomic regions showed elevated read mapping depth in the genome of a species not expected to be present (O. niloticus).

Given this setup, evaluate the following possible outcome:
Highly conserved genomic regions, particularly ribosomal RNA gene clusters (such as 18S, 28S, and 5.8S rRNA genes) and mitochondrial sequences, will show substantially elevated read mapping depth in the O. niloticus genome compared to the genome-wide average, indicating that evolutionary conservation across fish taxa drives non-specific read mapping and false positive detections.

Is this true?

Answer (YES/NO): NO